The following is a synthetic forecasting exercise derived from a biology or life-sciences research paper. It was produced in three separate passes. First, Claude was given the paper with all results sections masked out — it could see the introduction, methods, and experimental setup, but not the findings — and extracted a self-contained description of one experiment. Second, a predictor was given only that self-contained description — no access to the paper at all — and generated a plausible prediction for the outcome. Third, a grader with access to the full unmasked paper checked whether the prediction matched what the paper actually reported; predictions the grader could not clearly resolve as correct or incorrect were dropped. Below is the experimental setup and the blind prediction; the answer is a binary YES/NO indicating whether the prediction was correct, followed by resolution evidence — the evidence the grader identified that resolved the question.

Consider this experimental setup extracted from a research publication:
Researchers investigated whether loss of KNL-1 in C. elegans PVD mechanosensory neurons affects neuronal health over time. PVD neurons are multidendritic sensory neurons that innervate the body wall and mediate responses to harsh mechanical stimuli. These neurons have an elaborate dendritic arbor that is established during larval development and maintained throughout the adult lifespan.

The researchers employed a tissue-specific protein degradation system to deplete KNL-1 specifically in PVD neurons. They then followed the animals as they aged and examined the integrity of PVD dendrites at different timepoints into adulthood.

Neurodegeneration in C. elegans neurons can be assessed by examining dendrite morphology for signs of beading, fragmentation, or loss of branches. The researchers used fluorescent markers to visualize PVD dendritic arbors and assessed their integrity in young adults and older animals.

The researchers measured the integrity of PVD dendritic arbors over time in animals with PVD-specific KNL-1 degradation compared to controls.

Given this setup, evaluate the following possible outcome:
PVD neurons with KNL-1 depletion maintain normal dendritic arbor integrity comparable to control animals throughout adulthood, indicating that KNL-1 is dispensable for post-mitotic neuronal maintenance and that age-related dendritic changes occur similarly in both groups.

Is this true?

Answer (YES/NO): NO